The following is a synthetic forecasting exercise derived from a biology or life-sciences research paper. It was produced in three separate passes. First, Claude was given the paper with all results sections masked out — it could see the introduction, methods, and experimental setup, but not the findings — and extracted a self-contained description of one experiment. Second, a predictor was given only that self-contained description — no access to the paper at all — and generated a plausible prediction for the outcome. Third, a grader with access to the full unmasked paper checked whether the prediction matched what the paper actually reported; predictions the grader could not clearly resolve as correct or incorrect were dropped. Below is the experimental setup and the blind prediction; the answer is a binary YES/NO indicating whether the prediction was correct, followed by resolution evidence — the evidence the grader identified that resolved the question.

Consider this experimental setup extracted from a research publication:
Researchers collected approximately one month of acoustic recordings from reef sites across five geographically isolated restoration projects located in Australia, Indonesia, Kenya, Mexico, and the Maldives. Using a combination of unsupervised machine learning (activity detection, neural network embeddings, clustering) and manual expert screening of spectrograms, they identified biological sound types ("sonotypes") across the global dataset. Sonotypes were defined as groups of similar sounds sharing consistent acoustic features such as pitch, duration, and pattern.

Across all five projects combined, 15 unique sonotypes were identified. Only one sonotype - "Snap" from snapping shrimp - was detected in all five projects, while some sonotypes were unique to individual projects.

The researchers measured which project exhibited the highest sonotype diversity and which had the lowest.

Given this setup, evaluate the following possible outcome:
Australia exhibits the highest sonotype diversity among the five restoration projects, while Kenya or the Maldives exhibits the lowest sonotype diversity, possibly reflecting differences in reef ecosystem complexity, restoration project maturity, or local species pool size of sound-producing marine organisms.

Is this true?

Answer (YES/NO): NO